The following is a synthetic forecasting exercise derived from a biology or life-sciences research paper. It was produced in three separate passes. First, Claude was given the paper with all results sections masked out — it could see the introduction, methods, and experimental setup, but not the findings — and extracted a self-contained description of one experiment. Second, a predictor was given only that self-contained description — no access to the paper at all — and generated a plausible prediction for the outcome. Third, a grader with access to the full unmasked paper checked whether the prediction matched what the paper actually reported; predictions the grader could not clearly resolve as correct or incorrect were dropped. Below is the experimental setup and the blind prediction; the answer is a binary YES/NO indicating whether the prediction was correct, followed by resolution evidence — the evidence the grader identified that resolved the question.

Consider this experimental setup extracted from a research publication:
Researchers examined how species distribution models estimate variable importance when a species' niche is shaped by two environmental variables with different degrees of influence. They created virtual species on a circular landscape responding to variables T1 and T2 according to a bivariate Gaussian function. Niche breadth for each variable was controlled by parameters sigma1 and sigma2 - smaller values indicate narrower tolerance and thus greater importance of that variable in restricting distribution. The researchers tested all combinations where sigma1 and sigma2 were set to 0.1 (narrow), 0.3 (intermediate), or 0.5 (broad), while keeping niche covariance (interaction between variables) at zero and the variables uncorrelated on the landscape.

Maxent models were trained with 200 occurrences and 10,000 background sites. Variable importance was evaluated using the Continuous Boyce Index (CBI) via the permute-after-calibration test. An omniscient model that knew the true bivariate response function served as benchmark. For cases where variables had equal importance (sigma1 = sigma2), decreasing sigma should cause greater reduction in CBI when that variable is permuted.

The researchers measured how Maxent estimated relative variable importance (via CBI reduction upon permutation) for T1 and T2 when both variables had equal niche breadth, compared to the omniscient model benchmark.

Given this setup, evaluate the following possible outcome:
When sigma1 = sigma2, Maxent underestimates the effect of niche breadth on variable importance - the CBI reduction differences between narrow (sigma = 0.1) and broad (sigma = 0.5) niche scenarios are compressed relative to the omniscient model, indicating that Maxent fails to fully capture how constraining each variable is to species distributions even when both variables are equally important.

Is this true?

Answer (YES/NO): YES